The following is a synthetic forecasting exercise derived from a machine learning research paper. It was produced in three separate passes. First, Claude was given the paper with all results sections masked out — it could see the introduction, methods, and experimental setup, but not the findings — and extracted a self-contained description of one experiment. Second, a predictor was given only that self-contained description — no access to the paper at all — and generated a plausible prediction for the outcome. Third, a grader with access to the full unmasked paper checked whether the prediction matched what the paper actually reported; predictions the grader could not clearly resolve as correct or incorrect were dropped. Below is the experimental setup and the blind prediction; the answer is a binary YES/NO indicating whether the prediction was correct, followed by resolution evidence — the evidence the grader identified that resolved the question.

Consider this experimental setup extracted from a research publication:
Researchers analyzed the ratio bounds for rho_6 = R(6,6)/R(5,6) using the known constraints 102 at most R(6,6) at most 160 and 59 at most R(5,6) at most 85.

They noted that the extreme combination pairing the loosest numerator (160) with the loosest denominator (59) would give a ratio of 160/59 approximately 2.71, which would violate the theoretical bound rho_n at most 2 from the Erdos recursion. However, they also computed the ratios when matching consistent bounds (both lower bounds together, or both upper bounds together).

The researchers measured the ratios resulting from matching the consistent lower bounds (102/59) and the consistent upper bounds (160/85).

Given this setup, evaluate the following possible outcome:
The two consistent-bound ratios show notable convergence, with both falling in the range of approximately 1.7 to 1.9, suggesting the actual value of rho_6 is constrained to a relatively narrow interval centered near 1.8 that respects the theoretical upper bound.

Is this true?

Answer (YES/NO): NO